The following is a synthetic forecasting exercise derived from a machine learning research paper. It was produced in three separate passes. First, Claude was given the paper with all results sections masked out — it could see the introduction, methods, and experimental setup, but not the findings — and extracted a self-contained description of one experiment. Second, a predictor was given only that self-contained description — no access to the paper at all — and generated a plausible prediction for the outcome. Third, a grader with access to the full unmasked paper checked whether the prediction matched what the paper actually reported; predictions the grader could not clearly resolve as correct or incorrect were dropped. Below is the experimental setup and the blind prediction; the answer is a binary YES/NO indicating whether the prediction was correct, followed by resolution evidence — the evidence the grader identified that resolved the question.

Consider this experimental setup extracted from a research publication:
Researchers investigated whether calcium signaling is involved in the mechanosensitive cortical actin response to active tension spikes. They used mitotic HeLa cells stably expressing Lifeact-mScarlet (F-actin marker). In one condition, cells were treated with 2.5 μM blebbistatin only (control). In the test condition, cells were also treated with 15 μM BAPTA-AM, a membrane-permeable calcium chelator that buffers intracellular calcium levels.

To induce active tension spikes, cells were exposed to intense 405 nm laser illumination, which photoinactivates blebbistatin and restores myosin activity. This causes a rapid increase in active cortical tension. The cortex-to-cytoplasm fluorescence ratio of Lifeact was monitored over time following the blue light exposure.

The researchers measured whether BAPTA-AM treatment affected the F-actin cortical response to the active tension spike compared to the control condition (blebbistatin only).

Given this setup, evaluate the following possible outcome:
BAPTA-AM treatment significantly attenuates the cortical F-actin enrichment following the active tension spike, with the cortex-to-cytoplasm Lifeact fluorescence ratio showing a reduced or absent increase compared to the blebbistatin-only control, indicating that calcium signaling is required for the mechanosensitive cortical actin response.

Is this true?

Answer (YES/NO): NO